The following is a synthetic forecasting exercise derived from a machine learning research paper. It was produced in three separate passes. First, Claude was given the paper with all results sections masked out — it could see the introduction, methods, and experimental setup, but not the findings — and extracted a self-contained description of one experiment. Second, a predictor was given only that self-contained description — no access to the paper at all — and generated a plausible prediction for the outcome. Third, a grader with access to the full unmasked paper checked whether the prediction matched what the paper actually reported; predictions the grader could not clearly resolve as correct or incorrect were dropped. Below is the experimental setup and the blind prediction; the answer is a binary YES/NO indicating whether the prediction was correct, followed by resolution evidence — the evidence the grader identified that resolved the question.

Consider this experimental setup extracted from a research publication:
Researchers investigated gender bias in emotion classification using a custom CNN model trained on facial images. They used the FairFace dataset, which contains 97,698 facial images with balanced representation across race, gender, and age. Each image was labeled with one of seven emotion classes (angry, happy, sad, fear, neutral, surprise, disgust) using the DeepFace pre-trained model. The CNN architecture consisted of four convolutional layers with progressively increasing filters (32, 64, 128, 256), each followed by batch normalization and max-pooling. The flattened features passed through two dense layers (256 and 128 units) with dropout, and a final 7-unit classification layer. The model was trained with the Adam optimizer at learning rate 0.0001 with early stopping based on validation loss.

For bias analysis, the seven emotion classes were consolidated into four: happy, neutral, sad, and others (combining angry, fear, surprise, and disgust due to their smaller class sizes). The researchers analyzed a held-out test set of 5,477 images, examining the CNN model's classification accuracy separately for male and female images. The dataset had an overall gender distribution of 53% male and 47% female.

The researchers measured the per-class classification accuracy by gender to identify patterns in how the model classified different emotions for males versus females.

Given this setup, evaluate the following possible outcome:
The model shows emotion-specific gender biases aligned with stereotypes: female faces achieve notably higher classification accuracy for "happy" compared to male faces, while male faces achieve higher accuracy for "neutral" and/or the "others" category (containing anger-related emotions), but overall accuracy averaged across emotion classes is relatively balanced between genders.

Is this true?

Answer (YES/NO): NO